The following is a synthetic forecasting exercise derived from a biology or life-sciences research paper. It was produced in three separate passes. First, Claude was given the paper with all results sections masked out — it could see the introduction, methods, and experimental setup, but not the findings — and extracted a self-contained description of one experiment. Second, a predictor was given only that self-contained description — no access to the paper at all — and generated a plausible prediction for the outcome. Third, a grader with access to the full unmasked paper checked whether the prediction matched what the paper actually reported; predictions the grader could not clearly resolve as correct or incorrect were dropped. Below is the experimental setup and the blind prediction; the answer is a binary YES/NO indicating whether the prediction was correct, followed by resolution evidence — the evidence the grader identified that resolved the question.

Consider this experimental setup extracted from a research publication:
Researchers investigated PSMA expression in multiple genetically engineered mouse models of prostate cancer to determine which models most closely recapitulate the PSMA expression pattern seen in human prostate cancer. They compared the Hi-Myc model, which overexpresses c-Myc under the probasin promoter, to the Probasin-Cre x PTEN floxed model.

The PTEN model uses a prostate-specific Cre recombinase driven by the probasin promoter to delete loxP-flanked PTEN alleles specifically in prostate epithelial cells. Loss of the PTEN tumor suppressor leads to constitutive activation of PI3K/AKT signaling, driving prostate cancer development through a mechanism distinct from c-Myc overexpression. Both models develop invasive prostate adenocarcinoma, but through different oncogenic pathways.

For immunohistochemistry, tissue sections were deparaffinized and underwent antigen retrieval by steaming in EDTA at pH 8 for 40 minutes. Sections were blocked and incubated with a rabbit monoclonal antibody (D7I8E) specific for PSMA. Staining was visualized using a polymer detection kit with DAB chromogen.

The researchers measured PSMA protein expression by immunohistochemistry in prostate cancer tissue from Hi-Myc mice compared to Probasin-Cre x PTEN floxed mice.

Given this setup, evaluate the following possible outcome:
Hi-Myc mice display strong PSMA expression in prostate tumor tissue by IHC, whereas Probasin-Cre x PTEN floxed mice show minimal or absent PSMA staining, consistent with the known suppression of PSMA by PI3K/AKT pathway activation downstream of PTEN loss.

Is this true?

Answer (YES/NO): YES